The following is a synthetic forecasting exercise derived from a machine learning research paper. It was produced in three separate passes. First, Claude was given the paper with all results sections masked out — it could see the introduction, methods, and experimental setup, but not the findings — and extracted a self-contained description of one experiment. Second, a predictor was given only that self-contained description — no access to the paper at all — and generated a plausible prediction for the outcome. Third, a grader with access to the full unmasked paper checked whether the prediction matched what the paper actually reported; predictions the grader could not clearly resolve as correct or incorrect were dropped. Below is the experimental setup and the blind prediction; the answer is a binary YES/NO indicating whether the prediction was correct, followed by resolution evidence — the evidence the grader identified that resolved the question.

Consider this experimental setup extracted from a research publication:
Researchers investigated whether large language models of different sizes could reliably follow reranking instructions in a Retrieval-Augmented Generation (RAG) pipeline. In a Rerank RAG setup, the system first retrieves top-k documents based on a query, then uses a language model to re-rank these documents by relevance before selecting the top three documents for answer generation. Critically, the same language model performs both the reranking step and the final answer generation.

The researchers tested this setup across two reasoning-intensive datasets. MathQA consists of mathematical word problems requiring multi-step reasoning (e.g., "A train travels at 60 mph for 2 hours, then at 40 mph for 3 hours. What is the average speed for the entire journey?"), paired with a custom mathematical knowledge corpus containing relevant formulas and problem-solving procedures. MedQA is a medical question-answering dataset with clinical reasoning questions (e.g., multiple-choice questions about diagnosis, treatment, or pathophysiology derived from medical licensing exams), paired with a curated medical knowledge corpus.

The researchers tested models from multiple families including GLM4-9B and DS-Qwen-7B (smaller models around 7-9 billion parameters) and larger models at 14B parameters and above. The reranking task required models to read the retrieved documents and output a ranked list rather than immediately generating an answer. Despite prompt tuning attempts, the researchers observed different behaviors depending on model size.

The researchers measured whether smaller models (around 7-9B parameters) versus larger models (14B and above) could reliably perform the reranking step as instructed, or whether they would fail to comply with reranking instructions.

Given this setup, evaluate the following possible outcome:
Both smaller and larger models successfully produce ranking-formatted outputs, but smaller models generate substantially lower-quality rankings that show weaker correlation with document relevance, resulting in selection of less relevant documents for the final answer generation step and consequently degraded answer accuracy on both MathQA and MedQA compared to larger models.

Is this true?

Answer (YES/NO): NO